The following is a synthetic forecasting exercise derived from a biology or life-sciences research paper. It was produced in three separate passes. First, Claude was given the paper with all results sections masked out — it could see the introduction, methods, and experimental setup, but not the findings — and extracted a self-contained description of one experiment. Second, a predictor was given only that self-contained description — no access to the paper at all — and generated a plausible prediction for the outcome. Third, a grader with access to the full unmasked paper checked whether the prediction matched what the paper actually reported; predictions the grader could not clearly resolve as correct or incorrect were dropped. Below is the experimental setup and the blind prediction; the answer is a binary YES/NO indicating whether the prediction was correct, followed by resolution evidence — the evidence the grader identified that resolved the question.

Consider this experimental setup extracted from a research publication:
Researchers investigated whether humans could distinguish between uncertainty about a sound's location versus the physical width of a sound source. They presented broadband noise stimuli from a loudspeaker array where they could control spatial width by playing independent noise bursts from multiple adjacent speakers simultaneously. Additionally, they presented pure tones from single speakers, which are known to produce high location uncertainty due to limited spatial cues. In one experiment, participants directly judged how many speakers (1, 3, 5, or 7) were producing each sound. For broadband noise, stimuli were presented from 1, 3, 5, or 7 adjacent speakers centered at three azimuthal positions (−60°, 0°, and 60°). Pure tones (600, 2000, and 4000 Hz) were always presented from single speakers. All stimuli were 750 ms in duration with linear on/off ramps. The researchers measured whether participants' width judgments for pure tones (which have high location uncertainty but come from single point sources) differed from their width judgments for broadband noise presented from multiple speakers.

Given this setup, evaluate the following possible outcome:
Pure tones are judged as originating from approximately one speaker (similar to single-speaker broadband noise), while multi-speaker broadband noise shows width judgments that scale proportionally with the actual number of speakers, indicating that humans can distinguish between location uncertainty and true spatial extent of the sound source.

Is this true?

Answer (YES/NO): YES